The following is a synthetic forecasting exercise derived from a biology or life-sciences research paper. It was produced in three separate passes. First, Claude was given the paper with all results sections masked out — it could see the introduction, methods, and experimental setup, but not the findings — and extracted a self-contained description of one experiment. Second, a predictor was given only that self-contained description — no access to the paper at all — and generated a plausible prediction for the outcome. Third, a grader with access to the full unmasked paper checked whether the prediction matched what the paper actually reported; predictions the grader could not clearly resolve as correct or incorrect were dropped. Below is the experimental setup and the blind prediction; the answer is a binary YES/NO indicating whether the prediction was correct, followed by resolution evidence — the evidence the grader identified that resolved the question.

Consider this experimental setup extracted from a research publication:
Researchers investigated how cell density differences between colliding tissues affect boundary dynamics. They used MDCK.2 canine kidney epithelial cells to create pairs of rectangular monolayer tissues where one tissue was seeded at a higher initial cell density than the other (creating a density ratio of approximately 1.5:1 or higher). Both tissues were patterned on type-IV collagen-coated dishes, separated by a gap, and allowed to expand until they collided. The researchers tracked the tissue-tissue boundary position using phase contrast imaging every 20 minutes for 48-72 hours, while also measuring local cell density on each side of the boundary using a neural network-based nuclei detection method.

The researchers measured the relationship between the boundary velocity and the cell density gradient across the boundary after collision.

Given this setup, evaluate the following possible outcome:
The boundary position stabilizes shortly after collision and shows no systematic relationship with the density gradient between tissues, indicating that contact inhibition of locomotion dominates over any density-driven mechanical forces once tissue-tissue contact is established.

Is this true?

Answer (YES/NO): NO